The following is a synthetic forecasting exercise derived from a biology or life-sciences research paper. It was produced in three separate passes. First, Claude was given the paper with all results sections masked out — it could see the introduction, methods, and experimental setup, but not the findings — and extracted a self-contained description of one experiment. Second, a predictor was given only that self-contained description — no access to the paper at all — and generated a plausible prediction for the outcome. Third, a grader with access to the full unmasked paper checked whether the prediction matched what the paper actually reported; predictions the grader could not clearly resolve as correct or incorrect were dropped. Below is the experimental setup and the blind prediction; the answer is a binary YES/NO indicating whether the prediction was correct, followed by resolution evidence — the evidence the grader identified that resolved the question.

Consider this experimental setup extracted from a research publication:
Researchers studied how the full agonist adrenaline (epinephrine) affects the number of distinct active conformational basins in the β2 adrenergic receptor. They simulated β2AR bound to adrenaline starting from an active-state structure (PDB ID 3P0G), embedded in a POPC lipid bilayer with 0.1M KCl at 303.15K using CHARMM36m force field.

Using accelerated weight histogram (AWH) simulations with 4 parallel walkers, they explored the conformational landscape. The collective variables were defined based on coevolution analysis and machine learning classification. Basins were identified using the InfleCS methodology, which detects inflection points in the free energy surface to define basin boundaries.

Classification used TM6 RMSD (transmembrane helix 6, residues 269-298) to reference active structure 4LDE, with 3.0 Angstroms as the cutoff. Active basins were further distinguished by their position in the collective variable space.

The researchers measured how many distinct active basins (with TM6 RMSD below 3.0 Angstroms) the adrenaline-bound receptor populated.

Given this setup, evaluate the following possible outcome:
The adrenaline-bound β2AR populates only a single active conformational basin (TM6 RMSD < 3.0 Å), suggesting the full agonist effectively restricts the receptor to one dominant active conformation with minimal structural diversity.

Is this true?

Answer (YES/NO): NO